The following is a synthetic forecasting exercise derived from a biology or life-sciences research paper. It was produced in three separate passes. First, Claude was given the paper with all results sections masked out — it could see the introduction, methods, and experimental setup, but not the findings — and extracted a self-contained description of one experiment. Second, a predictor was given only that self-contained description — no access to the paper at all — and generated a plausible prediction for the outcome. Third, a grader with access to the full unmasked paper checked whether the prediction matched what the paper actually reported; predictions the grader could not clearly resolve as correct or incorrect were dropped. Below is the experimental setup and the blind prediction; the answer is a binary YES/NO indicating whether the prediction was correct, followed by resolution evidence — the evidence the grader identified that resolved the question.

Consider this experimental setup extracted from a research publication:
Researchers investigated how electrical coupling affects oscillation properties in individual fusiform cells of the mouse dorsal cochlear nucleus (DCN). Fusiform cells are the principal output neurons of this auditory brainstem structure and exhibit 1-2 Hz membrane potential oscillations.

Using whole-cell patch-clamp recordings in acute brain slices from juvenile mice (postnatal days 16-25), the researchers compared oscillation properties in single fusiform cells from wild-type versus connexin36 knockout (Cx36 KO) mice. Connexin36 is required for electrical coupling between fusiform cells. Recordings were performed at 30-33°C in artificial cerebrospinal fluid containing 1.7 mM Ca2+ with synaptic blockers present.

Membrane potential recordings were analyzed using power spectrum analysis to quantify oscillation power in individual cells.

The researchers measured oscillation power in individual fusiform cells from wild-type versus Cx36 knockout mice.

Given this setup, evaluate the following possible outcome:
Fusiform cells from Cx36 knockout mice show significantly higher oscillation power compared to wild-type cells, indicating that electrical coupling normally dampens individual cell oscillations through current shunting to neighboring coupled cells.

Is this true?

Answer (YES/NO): NO